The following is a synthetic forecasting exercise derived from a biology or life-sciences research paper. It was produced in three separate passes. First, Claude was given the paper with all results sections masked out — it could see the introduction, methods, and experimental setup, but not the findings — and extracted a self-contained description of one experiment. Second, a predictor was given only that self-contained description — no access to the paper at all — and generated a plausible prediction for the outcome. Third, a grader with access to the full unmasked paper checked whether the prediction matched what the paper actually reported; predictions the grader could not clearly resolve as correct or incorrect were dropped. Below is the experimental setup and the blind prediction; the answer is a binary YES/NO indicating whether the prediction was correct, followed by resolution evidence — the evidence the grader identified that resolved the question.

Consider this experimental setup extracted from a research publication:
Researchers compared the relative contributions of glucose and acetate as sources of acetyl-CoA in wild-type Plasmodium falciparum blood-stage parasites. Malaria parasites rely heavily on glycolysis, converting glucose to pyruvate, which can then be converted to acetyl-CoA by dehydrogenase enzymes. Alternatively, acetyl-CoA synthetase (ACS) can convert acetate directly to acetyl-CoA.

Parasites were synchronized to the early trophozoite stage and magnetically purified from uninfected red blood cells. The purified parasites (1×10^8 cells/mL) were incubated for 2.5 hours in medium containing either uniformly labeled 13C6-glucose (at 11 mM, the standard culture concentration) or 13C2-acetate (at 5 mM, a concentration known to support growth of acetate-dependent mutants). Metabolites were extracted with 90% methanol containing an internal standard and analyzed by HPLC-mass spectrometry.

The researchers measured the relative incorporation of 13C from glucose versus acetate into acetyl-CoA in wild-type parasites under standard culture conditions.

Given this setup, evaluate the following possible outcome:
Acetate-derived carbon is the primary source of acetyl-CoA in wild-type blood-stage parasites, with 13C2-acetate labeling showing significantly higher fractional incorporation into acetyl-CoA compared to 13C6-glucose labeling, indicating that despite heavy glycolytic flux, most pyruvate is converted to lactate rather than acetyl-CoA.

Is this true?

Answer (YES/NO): NO